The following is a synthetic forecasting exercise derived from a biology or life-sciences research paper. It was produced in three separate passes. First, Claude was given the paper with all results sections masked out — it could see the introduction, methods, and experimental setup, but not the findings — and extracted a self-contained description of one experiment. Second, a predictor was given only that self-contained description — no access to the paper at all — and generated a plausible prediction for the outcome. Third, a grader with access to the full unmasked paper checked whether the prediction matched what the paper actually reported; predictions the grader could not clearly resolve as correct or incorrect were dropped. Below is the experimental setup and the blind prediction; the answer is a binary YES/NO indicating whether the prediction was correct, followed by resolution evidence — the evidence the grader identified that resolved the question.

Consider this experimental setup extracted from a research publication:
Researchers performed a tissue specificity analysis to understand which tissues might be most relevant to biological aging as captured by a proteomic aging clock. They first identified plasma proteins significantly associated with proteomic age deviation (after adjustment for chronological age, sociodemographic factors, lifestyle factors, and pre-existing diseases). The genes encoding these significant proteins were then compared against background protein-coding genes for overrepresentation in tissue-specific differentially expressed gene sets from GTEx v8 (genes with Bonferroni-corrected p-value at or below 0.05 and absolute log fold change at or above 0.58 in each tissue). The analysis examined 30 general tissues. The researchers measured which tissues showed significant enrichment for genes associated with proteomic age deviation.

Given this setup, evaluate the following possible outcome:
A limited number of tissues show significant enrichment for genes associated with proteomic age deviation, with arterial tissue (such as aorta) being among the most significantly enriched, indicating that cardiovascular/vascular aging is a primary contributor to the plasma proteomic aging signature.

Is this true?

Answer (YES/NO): NO